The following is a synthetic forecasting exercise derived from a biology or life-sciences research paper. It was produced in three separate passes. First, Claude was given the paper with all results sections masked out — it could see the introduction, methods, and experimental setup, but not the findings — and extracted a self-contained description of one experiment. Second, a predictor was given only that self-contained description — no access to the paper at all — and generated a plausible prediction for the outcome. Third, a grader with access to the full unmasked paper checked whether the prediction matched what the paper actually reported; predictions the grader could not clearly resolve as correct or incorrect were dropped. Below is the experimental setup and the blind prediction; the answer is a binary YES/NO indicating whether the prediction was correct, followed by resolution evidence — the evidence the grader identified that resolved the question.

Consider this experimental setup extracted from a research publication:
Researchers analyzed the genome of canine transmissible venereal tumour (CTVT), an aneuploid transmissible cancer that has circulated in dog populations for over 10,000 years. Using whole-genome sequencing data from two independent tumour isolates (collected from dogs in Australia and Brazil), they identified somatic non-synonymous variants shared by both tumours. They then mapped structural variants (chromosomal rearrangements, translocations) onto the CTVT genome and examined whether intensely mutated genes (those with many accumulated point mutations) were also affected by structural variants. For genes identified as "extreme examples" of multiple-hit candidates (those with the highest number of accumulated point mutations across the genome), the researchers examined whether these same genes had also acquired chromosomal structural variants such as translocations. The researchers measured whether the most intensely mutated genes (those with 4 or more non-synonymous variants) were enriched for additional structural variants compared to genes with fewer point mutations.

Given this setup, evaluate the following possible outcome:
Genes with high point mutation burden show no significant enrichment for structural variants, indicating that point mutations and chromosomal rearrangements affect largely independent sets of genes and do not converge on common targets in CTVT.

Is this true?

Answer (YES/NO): NO